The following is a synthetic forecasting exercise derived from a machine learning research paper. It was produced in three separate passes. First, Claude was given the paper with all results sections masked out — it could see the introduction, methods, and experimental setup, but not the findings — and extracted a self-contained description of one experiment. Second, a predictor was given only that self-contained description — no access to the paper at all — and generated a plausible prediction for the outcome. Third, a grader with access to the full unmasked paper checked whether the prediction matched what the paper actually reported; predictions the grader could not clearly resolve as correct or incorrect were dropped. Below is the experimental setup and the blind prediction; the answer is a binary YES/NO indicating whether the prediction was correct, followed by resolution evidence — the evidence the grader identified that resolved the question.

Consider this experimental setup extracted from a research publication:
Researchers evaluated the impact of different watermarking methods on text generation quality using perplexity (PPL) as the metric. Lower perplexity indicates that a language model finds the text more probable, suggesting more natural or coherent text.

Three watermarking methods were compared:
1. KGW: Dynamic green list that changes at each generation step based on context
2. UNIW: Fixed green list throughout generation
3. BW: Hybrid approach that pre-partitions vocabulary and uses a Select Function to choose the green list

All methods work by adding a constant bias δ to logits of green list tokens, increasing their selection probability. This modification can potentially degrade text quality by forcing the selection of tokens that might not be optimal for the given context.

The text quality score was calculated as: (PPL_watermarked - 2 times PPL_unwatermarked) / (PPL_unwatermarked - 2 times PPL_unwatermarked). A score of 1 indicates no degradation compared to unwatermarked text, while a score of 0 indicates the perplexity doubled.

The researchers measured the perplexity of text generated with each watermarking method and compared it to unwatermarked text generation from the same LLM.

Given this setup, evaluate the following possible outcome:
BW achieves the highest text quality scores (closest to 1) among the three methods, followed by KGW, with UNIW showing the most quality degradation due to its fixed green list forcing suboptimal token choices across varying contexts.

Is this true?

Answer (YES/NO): NO